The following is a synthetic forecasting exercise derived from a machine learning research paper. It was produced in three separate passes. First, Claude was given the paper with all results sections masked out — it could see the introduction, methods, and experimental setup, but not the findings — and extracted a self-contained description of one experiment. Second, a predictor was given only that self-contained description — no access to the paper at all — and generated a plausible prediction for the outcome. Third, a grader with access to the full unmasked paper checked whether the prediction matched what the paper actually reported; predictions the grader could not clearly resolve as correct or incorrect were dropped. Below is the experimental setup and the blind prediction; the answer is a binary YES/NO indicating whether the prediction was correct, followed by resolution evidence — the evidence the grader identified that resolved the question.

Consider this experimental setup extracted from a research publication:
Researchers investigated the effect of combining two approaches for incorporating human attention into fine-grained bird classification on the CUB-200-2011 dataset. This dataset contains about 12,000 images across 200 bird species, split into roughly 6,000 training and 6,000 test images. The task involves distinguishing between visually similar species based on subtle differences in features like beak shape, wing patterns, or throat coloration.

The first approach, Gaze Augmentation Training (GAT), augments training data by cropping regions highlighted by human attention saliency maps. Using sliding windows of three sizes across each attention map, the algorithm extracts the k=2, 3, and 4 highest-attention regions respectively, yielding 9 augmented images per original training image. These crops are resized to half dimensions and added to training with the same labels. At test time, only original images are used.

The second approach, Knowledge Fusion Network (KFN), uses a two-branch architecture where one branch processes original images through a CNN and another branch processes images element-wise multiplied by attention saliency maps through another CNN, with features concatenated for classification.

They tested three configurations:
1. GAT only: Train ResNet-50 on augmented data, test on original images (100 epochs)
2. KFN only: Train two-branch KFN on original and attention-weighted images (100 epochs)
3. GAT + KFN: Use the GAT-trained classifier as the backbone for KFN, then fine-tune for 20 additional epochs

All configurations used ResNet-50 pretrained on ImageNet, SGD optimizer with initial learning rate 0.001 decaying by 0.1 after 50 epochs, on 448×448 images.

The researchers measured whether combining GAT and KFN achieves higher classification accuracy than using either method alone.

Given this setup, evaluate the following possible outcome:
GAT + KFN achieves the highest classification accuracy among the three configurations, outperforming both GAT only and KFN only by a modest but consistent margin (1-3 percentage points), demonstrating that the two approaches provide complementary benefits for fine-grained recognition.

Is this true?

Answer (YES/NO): NO